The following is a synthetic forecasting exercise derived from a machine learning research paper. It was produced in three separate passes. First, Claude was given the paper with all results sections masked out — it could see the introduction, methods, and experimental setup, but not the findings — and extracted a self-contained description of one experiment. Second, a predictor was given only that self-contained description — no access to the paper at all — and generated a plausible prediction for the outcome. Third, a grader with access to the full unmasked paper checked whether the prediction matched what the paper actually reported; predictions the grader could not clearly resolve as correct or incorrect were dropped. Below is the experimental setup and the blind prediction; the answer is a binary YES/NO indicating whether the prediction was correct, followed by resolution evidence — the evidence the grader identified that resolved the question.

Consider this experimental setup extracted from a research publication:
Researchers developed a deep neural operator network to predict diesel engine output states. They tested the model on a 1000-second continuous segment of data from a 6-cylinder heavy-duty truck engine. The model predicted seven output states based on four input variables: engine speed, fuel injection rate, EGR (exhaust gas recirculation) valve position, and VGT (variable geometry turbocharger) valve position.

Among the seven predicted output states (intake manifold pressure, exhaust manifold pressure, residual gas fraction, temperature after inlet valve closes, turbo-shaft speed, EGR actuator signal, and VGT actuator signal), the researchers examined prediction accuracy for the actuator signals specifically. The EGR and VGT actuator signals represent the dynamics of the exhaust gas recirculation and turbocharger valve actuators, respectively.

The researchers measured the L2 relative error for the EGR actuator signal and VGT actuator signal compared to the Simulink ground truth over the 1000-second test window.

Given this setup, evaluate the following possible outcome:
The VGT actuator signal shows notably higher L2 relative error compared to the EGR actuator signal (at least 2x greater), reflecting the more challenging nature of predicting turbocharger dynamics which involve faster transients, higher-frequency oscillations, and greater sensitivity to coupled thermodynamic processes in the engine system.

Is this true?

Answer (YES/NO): NO